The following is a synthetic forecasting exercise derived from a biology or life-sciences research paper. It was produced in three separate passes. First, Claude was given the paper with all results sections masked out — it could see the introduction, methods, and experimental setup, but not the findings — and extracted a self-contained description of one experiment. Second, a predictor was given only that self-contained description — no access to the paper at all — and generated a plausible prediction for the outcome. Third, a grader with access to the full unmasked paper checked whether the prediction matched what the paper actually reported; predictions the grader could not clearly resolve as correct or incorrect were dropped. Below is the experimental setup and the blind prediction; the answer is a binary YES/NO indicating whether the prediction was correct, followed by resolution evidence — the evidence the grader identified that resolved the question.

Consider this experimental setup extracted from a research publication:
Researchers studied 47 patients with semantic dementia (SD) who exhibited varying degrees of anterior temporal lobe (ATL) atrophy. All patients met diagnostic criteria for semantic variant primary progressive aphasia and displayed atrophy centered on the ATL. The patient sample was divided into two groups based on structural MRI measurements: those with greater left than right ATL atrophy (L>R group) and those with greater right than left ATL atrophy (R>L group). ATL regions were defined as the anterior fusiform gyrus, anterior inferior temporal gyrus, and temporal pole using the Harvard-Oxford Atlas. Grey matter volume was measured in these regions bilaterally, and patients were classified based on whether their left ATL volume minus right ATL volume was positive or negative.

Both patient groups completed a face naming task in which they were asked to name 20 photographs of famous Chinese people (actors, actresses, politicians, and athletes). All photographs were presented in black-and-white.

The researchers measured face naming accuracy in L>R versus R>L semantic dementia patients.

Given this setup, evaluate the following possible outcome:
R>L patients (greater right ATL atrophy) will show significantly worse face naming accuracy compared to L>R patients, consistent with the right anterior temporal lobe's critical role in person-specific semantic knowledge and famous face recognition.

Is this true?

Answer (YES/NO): NO